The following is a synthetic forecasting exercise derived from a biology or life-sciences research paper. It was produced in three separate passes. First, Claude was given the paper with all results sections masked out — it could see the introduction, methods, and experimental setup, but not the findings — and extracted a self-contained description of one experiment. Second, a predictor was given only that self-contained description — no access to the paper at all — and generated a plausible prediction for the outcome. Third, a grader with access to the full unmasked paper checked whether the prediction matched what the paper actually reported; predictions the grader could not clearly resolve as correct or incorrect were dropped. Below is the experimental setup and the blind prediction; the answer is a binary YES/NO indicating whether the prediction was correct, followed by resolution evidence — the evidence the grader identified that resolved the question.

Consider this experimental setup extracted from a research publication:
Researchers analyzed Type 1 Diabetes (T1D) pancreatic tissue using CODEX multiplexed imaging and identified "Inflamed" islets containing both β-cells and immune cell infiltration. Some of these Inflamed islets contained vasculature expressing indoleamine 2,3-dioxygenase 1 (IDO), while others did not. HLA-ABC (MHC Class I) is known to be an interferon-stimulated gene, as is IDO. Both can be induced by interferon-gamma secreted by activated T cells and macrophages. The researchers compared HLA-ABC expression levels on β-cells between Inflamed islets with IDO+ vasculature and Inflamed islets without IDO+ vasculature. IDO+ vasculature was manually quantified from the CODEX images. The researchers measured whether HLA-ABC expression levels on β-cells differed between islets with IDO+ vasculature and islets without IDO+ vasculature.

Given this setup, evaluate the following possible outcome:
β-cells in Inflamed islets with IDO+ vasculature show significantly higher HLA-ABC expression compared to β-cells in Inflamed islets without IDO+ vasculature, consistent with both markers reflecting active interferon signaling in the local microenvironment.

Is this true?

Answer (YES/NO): YES